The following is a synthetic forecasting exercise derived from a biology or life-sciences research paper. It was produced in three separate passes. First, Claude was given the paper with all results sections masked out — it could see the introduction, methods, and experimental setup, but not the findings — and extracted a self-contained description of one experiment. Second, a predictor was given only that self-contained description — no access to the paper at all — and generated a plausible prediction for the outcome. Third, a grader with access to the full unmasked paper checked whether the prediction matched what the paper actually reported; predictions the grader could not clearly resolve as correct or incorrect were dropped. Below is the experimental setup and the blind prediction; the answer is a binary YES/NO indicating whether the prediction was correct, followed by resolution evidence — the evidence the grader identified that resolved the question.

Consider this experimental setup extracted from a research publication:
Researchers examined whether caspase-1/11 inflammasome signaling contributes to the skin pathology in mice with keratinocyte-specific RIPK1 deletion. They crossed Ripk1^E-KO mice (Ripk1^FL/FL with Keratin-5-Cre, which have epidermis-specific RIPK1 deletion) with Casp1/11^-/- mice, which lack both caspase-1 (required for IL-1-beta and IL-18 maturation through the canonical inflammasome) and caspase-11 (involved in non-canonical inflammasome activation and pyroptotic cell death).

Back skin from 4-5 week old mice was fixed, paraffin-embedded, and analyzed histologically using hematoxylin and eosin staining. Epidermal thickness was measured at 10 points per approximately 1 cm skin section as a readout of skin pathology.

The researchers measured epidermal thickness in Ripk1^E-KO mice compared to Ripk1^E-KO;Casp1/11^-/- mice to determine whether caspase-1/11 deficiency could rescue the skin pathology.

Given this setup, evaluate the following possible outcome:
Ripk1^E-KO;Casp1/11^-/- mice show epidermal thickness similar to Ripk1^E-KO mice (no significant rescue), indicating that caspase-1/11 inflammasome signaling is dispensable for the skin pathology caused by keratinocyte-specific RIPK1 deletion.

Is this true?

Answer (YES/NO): YES